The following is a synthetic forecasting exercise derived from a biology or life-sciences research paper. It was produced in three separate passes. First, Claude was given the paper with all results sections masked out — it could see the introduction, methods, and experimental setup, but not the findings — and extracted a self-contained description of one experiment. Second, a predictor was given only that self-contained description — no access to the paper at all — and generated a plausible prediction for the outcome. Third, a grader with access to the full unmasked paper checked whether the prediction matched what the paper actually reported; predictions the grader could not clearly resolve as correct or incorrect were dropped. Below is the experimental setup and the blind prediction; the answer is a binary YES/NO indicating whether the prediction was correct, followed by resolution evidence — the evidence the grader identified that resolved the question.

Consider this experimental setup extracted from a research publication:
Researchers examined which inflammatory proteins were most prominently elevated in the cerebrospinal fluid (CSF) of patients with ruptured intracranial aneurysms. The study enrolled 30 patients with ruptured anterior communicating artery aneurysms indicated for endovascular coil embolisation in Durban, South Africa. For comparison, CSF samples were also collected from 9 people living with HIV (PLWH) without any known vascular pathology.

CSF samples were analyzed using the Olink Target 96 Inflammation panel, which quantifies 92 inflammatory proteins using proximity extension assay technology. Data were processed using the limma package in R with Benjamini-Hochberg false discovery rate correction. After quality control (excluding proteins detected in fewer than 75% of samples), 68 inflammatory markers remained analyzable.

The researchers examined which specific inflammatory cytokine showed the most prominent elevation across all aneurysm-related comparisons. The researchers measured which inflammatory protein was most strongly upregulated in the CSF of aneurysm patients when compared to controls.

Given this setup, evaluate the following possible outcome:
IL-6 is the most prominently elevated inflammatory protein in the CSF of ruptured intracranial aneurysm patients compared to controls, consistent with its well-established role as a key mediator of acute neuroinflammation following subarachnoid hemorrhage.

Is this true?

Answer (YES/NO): YES